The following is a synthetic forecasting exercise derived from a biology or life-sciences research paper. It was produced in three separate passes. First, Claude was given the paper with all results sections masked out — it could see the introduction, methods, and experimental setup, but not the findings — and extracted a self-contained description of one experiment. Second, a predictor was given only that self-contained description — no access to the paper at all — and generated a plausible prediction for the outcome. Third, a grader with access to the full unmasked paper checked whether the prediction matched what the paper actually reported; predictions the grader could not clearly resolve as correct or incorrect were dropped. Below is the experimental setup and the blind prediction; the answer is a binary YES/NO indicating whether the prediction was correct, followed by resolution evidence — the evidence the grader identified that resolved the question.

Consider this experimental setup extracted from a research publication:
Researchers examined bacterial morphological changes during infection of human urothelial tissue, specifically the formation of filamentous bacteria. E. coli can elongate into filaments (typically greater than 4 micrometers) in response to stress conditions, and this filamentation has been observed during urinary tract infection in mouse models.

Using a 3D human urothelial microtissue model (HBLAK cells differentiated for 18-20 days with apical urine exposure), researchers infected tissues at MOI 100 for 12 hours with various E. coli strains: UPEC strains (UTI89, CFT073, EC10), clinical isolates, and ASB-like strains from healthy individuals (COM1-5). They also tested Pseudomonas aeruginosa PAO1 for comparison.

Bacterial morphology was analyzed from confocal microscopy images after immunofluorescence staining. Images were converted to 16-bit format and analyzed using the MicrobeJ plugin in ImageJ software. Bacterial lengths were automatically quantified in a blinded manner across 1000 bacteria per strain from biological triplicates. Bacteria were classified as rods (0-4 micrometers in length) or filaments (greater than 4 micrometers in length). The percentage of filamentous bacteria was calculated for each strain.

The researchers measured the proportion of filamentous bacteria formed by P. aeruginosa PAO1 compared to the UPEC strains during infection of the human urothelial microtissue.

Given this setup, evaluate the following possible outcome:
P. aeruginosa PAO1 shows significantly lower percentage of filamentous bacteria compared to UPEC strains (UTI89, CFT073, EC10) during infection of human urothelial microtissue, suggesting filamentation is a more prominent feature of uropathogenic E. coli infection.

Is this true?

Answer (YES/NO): YES